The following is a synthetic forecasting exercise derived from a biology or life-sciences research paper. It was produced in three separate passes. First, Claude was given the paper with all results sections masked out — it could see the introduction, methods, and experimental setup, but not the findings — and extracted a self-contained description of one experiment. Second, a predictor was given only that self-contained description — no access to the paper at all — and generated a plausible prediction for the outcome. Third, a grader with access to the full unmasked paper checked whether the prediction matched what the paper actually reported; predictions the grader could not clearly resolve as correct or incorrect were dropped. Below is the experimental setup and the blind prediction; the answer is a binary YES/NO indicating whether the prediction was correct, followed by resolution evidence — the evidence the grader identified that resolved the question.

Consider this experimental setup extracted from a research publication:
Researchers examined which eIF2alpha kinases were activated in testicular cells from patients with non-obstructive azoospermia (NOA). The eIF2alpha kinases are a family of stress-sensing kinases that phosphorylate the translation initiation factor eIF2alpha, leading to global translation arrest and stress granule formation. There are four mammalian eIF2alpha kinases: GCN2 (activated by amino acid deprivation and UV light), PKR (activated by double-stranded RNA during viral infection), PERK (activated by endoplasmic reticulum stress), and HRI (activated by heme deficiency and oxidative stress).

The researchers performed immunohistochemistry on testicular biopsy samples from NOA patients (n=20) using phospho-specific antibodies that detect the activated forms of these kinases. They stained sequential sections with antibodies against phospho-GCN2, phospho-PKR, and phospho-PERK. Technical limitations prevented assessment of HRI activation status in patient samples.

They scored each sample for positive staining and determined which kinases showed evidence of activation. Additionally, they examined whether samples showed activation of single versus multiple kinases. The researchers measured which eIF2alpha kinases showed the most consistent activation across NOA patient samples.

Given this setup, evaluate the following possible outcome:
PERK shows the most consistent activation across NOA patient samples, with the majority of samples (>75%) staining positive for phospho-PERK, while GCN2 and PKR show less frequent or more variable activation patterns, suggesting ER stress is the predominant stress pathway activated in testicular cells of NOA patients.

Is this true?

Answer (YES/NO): NO